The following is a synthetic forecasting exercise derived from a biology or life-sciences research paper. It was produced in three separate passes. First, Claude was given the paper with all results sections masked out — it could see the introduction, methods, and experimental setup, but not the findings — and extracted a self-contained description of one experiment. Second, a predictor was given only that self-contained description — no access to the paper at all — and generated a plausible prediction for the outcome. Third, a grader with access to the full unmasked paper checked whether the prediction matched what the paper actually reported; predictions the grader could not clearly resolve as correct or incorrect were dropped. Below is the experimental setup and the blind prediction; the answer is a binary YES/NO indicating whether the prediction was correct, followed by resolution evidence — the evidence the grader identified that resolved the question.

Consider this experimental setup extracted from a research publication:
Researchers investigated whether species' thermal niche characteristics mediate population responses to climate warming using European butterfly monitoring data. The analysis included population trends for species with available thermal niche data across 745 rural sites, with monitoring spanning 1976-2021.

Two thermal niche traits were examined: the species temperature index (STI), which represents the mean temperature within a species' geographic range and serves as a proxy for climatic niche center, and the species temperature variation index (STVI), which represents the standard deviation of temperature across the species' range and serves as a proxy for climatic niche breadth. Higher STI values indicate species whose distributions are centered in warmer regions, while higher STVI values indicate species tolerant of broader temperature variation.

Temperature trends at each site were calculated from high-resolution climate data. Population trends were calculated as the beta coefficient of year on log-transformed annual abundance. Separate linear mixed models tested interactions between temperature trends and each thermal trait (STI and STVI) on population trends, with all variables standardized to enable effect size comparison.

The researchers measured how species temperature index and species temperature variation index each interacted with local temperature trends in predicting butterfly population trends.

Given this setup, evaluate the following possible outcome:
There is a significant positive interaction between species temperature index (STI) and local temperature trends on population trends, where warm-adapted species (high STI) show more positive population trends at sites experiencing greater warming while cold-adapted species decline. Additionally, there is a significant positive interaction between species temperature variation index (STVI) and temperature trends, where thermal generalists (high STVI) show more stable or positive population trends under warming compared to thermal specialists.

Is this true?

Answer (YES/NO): NO